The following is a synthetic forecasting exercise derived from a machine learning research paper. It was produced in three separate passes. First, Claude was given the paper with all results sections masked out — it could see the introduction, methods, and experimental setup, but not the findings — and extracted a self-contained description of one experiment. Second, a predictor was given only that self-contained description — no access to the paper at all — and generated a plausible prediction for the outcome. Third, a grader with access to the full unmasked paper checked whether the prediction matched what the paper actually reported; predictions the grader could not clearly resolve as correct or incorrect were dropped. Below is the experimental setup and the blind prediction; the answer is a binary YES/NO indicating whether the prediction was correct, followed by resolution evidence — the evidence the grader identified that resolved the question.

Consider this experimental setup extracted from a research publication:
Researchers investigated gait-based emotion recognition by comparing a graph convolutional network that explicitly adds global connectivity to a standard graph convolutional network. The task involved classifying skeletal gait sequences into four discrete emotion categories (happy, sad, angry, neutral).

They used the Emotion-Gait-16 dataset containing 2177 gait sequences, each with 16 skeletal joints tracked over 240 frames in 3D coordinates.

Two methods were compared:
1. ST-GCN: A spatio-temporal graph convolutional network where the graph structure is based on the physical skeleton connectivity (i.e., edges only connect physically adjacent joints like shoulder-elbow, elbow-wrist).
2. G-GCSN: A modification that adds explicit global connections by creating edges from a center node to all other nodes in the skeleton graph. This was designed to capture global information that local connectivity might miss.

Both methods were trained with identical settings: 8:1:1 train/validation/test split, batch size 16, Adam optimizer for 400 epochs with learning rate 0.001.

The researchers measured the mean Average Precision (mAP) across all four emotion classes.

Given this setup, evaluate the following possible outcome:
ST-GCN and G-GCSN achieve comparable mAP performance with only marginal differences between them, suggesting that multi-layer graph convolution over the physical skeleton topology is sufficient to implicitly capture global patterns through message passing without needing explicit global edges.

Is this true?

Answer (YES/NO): YES